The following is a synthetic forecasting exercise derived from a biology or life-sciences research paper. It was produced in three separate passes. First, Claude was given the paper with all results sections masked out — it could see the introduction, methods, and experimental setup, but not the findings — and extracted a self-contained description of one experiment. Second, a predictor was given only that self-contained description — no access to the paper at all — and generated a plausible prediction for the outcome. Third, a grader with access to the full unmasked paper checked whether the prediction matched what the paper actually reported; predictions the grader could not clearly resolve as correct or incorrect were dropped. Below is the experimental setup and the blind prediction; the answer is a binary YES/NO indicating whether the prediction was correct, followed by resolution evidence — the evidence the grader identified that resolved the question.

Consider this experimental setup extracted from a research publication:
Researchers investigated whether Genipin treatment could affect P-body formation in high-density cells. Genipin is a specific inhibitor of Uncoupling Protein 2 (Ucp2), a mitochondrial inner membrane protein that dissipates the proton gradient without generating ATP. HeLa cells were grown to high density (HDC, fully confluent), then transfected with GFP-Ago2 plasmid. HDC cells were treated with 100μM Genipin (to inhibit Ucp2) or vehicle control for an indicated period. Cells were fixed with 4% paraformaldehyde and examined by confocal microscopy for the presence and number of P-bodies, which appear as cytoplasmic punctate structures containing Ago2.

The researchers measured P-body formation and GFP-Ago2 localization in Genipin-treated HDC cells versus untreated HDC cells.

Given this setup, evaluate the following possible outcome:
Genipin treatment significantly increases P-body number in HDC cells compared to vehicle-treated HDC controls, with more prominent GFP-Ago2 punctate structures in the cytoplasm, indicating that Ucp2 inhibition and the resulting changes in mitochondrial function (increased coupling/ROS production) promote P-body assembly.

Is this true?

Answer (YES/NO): YES